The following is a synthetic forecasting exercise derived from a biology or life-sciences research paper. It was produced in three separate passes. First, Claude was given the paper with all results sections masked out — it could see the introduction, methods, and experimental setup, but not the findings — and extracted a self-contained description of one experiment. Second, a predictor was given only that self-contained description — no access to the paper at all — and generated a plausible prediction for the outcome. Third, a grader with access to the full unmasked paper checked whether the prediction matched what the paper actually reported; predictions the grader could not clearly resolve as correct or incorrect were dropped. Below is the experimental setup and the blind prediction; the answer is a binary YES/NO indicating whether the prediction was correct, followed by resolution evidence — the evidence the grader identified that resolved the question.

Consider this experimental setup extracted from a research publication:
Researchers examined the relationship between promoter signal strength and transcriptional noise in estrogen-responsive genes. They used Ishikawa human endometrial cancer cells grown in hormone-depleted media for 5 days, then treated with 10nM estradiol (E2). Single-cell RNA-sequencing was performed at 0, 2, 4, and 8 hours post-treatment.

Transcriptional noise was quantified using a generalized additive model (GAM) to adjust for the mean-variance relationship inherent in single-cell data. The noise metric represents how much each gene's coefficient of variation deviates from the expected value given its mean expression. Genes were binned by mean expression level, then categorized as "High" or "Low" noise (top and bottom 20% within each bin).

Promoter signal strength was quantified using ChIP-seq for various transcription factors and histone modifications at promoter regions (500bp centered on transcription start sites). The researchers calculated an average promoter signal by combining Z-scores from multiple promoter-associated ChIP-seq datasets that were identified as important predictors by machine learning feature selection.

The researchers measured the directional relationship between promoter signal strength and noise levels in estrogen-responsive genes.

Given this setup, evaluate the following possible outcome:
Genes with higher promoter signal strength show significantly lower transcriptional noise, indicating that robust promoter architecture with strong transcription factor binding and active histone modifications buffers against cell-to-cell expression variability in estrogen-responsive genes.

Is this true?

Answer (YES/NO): YES